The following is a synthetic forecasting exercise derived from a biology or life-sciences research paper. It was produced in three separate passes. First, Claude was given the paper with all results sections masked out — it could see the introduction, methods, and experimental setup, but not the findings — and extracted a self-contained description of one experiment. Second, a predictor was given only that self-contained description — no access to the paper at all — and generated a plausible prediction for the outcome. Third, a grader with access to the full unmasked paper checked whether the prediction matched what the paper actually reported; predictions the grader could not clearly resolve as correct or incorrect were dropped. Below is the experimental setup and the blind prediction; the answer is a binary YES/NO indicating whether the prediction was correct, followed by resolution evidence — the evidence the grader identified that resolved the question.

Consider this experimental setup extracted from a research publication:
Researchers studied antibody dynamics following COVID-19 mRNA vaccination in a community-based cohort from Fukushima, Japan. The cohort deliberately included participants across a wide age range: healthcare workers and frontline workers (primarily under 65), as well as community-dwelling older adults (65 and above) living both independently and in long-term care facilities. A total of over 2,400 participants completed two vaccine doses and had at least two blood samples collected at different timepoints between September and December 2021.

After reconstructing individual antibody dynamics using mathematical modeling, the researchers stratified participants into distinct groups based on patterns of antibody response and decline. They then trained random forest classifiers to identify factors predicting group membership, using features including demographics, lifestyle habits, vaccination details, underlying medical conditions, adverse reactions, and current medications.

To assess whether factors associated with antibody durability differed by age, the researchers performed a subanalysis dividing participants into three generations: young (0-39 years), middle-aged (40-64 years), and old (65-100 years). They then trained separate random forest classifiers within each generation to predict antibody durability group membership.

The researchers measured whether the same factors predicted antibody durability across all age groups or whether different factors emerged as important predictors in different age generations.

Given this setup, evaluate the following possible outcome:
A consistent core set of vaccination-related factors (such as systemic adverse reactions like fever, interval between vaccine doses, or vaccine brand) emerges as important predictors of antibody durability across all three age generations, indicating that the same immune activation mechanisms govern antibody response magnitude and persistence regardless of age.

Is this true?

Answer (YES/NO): NO